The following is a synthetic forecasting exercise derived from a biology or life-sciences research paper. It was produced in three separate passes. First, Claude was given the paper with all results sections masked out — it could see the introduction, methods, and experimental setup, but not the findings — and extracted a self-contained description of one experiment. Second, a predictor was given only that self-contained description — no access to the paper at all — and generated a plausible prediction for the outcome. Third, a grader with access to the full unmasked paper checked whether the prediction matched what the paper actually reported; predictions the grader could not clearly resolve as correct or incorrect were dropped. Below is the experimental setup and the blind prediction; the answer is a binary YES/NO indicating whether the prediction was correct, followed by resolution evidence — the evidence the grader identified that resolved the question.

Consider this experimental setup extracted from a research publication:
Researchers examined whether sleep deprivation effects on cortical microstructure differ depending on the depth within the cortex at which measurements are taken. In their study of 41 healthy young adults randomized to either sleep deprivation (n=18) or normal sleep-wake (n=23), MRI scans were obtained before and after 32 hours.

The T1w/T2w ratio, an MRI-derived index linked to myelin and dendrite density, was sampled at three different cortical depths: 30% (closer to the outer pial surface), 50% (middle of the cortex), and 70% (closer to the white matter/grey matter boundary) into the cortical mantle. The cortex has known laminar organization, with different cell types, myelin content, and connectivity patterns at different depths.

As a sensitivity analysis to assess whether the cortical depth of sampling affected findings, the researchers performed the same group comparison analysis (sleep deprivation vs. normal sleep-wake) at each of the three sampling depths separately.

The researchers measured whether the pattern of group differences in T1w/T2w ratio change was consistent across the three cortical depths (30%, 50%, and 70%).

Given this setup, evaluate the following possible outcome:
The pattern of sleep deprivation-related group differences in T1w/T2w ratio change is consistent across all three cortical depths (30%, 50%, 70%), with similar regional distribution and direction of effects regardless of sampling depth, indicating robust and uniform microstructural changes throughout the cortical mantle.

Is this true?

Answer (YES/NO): NO